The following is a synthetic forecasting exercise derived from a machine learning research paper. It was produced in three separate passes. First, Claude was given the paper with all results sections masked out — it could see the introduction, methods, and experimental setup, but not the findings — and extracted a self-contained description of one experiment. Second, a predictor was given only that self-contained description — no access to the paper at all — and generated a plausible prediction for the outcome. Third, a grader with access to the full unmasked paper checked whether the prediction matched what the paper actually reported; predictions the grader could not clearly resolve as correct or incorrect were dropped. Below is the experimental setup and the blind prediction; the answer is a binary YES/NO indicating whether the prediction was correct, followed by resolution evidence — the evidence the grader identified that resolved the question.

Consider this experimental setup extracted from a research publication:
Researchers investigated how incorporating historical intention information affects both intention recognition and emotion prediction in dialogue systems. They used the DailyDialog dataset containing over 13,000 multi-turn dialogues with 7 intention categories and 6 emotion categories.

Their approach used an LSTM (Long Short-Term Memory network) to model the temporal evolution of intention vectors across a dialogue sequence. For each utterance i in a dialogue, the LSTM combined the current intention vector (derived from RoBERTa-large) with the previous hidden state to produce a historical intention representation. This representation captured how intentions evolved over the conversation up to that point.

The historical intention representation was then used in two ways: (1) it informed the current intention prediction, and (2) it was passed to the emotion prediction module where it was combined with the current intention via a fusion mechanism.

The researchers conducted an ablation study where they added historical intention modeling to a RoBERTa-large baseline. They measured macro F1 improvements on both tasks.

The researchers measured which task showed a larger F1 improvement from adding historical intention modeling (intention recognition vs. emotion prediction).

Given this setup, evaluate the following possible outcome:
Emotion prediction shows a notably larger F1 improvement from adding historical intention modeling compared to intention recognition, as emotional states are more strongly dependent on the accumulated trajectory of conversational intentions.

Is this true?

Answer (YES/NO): YES